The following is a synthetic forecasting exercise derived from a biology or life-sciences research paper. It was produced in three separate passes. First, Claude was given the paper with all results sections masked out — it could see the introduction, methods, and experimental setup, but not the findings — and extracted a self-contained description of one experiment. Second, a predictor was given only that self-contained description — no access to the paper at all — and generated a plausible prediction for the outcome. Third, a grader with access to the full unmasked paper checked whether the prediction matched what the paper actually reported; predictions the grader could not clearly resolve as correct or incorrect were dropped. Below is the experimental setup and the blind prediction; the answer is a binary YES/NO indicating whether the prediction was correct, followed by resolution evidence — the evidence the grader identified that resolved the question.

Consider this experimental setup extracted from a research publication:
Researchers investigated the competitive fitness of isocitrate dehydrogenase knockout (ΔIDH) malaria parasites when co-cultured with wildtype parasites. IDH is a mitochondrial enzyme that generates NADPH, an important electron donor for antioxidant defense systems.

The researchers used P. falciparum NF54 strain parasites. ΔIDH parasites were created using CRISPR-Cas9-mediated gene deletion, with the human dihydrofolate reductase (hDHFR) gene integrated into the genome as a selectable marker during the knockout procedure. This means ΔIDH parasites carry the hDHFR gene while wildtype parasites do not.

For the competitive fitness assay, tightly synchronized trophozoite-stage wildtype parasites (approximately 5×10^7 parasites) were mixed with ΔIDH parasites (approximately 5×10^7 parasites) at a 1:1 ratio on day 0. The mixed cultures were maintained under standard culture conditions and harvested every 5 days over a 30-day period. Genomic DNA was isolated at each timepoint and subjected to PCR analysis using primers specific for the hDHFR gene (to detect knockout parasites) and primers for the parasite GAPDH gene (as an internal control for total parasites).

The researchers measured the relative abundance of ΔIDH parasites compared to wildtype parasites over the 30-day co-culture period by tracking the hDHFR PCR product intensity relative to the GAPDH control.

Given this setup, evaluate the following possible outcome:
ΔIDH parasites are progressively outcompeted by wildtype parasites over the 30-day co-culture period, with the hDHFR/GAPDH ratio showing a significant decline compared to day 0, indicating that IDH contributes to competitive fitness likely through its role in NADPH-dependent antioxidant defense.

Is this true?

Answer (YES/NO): NO